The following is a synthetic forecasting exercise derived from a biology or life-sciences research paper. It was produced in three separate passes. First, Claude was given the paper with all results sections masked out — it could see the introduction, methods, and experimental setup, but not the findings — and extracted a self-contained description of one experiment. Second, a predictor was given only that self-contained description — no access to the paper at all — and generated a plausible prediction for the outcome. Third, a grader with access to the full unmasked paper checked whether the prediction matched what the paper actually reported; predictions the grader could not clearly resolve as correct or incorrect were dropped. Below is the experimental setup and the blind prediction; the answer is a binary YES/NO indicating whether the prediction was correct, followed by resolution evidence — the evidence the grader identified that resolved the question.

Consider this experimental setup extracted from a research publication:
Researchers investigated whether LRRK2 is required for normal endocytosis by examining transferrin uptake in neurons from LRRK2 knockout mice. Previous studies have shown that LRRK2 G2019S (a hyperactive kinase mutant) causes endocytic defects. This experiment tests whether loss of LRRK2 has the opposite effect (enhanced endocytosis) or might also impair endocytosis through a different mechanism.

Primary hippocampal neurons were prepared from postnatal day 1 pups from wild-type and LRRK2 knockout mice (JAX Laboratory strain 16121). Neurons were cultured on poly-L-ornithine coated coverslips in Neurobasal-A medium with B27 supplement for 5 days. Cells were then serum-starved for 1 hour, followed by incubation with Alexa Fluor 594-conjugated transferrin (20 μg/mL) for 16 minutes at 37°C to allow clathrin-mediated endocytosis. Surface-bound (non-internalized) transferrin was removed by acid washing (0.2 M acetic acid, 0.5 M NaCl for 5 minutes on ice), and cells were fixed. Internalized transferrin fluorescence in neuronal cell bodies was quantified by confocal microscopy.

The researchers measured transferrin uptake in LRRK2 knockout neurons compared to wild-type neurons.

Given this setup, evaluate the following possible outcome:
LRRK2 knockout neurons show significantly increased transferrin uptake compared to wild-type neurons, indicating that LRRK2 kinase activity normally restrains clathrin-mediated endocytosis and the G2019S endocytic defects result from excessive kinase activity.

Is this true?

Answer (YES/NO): NO